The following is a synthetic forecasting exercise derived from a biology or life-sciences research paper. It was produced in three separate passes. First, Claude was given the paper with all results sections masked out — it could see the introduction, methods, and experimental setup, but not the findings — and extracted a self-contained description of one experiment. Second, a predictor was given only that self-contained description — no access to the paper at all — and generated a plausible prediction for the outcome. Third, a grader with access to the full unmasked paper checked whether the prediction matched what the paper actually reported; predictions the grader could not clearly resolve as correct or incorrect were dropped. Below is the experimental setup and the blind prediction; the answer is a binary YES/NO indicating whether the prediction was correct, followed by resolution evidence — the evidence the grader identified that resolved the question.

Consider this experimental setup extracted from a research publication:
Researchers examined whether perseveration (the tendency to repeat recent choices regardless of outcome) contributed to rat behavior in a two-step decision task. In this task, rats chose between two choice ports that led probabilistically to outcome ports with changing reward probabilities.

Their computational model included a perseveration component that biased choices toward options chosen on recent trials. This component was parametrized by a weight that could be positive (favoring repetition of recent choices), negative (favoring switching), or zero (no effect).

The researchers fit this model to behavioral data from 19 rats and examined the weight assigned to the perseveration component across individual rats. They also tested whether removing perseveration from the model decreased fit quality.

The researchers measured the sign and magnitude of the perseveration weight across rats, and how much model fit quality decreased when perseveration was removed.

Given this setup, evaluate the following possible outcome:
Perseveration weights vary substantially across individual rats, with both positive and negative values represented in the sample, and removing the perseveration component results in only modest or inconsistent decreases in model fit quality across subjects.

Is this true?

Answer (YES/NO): NO